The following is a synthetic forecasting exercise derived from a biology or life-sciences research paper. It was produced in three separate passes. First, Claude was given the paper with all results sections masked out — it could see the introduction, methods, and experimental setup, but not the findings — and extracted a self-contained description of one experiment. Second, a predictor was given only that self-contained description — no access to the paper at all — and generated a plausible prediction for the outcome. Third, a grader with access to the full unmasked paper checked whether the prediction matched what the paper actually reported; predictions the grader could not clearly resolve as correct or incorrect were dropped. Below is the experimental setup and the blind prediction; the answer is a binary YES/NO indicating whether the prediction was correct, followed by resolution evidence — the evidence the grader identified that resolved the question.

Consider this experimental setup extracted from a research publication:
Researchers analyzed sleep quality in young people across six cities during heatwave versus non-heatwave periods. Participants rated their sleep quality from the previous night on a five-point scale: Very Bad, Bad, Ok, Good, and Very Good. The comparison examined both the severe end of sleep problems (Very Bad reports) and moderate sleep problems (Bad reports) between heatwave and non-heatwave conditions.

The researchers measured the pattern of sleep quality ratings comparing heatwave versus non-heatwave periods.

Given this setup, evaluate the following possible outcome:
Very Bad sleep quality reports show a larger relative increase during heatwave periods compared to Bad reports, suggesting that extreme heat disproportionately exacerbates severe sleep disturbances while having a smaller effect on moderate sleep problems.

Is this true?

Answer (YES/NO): NO